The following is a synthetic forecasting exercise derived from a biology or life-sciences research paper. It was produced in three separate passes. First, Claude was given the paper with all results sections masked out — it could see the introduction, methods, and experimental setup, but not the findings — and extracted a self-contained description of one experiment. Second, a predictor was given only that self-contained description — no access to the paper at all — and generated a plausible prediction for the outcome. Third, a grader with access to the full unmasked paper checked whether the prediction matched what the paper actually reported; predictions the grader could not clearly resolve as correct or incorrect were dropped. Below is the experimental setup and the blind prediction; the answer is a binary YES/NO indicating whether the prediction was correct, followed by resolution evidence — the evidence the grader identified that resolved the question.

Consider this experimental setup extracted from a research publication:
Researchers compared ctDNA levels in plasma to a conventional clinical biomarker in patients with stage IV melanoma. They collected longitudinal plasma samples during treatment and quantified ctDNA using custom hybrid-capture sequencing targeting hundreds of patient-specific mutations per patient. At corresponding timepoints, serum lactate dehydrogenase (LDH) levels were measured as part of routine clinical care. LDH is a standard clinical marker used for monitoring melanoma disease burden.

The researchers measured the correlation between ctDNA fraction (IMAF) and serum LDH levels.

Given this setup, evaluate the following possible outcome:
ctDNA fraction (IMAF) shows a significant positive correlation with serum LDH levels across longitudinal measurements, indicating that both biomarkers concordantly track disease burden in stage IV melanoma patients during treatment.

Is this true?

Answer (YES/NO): YES